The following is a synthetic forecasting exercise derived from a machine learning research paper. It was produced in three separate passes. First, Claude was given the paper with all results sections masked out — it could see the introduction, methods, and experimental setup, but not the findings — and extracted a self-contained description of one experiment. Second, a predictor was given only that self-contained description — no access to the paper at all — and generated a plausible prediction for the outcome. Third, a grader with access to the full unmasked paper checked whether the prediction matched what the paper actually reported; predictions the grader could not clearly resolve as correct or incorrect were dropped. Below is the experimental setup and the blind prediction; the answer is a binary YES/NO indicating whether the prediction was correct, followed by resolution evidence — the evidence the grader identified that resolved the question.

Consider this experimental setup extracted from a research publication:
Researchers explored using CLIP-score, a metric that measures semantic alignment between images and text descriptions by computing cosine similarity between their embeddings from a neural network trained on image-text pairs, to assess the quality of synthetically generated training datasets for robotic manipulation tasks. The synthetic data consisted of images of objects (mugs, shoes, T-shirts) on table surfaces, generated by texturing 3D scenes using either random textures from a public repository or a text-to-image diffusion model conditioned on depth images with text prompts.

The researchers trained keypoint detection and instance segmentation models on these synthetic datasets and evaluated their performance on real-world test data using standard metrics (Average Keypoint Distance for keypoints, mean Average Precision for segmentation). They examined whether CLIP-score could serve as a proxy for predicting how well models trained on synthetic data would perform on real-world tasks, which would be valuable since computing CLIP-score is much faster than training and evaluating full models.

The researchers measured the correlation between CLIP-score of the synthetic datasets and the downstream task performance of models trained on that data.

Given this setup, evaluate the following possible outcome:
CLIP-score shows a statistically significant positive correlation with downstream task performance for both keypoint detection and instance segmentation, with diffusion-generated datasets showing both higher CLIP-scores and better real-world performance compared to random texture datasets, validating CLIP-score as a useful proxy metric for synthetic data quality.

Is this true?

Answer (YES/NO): NO